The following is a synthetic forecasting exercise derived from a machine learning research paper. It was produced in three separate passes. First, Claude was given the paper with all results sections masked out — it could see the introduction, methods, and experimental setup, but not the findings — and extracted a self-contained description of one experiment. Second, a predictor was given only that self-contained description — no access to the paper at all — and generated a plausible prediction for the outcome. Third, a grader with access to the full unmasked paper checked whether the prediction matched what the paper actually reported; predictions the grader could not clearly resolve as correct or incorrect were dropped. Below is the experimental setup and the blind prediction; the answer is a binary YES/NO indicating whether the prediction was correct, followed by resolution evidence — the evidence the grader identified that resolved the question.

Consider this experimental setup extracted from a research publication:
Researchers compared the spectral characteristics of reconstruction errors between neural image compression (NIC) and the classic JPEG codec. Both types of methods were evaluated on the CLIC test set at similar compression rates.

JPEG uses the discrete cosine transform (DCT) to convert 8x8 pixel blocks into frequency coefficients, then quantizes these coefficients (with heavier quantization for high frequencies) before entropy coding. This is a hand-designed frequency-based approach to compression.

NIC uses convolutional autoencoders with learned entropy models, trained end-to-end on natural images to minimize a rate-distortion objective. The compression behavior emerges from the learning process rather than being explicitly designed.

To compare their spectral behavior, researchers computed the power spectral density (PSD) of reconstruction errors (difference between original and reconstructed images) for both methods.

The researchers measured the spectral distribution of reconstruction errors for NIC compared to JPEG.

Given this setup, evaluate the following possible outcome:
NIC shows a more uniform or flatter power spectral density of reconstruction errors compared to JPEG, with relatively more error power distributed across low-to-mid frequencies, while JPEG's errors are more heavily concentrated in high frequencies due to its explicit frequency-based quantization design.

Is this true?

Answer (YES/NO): NO